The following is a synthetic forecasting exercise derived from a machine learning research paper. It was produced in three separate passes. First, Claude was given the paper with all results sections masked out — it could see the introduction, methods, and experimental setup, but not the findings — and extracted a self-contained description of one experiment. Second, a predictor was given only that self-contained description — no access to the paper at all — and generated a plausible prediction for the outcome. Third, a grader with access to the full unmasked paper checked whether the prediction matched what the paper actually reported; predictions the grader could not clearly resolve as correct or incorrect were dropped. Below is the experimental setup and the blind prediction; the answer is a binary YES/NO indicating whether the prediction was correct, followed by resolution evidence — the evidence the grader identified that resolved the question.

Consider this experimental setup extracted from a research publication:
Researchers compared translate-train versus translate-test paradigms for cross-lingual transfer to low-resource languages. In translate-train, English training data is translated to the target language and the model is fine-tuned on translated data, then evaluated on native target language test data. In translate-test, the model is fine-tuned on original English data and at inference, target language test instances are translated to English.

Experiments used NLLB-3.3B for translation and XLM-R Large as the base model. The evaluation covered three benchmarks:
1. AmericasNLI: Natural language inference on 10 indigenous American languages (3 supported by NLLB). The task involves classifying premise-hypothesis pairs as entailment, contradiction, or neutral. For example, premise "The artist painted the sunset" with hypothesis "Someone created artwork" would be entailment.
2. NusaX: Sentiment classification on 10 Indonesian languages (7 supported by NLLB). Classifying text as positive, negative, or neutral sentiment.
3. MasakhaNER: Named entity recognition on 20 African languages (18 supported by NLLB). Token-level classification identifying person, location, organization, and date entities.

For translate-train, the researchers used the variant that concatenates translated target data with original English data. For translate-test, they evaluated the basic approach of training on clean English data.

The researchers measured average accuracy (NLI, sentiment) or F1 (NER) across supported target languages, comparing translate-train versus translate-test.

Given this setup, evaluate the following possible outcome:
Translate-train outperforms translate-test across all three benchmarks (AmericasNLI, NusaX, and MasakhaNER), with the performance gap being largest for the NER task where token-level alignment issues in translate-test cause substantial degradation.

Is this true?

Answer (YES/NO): NO